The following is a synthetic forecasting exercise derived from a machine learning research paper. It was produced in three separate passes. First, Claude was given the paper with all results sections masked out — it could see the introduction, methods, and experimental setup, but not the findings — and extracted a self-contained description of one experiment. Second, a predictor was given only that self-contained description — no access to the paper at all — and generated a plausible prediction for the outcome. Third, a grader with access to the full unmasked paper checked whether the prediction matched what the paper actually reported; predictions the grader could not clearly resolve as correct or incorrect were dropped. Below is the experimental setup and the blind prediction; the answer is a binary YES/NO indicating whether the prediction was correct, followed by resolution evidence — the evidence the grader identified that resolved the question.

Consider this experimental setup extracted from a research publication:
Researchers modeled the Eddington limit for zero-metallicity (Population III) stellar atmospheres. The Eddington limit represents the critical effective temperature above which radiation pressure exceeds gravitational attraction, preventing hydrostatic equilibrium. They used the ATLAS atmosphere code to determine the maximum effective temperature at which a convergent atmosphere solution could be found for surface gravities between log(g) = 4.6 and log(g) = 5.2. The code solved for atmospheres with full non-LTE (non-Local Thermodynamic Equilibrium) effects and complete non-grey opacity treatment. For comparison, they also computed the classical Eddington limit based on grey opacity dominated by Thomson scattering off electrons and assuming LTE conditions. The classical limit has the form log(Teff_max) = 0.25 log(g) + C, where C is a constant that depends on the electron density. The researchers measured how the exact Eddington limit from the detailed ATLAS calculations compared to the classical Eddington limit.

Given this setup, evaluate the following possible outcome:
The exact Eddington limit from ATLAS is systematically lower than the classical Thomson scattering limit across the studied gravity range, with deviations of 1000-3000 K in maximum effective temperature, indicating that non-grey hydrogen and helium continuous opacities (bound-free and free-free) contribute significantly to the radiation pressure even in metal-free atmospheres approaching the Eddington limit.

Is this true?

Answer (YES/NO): NO